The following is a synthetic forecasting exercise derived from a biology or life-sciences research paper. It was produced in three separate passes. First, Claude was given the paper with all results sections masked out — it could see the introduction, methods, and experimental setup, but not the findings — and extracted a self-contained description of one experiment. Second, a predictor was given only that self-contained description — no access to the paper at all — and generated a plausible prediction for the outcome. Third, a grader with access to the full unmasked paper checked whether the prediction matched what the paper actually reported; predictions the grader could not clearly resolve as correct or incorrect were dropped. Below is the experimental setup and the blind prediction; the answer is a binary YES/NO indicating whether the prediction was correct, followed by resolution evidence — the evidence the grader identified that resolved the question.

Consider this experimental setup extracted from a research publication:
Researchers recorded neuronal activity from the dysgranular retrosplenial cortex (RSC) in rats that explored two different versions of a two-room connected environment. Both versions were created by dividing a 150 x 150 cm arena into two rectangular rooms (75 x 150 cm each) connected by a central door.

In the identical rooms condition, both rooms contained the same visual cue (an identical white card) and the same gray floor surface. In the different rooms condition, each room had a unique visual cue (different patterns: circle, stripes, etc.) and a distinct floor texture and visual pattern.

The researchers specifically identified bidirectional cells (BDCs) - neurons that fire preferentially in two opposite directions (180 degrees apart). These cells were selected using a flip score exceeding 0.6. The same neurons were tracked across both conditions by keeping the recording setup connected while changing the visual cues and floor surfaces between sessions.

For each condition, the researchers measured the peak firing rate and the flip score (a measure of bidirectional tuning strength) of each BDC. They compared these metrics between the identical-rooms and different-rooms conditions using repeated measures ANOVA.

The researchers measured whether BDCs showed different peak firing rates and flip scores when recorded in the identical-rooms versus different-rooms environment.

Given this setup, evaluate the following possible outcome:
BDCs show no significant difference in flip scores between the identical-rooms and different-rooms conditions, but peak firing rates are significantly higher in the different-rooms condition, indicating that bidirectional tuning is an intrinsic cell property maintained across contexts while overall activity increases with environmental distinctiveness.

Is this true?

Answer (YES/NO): NO